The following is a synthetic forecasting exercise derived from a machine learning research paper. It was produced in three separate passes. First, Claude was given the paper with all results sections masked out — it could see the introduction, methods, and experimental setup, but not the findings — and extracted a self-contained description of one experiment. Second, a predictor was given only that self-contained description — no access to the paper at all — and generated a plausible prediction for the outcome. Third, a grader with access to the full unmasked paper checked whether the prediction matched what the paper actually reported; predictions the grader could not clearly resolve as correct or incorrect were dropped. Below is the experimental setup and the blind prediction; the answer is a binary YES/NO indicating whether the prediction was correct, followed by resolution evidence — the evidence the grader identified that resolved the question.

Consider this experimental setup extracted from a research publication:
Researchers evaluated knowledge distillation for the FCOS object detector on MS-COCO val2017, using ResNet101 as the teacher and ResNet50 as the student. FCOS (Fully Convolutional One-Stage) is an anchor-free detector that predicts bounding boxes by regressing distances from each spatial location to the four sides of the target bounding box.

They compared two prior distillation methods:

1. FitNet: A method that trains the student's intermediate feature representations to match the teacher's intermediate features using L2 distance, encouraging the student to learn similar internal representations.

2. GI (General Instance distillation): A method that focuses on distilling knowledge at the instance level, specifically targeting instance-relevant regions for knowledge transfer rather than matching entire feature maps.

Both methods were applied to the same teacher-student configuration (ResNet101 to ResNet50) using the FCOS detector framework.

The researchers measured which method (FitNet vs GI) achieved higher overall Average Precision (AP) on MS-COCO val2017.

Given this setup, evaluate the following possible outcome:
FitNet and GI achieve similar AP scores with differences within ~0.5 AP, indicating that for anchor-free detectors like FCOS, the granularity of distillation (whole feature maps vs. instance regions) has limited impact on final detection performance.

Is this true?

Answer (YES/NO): NO